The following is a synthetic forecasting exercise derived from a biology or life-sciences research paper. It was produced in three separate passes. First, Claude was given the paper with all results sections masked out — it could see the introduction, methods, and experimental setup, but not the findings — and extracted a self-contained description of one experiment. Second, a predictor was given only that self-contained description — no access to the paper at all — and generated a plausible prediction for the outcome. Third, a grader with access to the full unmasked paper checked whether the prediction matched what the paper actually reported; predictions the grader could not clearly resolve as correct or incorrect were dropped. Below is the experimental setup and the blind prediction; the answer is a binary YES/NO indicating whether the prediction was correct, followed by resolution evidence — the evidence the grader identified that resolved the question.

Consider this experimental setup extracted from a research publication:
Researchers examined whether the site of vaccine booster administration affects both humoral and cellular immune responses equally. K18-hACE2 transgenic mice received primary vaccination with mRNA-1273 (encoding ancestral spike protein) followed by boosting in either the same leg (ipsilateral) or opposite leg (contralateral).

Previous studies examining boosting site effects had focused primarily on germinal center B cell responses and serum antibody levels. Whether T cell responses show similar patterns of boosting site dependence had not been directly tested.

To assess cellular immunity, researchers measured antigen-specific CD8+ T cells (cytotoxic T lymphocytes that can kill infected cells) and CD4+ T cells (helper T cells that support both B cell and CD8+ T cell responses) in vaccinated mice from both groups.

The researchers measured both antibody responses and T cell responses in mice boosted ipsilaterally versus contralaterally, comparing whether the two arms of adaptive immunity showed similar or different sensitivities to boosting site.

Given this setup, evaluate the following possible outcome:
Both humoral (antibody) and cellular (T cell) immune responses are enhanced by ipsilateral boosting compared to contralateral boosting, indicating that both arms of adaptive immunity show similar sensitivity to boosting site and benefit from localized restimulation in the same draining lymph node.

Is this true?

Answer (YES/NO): NO